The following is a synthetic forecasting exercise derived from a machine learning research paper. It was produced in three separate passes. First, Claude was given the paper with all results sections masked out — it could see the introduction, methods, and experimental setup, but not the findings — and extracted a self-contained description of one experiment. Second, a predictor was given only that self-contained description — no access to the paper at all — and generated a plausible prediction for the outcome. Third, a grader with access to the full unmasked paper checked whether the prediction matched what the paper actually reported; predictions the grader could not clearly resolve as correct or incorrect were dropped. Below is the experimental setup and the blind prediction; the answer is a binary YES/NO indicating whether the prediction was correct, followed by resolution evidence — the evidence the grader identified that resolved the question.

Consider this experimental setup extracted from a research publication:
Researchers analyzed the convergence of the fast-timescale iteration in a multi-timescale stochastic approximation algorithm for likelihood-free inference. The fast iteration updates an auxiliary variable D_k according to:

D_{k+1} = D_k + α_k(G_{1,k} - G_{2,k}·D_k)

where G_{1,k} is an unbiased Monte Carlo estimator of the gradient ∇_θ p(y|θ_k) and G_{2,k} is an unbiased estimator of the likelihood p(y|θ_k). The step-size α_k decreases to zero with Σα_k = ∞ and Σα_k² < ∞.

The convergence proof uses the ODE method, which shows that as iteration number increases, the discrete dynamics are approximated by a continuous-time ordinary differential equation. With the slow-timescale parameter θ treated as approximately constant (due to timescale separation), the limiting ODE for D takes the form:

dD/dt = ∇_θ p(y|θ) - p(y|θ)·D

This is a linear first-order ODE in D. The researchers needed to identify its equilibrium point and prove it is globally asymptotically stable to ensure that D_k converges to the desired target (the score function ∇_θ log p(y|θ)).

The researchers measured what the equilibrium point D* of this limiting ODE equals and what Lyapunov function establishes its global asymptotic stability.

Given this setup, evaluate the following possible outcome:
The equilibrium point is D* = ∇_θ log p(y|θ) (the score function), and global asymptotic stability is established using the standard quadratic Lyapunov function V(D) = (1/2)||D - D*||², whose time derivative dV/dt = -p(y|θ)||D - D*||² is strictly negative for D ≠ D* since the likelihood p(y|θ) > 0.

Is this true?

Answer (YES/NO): NO